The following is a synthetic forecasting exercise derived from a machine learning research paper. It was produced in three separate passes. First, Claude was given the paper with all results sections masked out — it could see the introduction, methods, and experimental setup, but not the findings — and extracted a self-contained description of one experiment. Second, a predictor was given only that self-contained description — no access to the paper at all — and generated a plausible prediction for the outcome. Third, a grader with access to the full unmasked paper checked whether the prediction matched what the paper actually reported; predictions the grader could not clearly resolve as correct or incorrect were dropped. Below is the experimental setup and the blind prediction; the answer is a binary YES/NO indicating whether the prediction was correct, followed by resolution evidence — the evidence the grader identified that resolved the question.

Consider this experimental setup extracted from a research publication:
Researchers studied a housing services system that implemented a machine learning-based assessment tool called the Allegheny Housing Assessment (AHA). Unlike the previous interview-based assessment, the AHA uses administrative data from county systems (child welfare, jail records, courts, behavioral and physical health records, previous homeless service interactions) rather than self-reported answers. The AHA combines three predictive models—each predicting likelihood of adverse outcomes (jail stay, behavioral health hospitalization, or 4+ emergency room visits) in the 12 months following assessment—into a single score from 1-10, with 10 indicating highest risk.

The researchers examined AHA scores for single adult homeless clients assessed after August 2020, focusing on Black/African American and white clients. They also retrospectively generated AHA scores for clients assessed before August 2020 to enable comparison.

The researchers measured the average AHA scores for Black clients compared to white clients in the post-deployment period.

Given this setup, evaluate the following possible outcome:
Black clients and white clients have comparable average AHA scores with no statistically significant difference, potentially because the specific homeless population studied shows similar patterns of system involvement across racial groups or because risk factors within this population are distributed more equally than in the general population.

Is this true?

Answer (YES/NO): YES